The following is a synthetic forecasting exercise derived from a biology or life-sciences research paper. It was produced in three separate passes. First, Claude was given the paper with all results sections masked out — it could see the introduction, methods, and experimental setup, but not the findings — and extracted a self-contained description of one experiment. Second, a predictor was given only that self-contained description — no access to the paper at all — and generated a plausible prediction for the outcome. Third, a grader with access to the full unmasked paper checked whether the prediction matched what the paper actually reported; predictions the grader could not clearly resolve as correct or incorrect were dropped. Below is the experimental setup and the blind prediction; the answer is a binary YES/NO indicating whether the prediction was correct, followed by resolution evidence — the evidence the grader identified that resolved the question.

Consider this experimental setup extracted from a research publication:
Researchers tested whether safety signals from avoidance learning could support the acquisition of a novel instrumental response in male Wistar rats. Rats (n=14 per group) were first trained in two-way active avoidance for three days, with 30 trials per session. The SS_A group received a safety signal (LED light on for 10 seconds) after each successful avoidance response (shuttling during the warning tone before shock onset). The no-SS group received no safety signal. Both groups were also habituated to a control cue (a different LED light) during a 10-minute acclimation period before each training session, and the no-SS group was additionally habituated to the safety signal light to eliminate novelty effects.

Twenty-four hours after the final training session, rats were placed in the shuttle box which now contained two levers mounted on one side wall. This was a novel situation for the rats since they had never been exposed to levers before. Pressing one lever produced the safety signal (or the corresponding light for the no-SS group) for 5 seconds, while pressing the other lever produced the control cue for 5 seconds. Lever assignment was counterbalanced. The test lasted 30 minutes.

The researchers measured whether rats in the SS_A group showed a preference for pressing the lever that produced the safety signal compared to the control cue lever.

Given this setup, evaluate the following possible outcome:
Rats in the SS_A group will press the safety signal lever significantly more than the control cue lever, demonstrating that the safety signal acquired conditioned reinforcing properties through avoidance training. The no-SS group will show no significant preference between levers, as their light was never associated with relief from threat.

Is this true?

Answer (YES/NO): NO